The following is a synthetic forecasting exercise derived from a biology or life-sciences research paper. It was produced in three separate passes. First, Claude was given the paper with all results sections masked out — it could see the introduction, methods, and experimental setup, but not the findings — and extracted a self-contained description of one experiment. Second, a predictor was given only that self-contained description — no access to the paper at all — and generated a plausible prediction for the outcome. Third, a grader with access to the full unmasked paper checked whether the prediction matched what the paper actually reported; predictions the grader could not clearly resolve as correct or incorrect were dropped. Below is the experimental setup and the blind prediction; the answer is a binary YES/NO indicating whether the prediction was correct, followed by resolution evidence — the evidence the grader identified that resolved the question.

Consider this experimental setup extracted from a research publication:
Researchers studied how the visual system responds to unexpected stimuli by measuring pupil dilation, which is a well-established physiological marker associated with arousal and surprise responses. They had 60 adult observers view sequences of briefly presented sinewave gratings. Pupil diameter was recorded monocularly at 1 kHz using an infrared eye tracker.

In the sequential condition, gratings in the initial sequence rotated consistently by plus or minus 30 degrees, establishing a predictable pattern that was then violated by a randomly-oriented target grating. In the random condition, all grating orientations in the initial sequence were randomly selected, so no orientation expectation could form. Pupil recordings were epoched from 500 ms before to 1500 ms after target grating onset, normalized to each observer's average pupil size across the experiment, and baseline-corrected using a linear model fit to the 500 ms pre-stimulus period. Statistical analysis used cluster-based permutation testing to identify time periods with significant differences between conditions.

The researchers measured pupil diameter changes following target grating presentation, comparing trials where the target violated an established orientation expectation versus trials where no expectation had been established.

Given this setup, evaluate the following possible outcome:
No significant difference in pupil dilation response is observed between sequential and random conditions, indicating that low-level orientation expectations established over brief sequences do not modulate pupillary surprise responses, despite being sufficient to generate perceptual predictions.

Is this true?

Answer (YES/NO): NO